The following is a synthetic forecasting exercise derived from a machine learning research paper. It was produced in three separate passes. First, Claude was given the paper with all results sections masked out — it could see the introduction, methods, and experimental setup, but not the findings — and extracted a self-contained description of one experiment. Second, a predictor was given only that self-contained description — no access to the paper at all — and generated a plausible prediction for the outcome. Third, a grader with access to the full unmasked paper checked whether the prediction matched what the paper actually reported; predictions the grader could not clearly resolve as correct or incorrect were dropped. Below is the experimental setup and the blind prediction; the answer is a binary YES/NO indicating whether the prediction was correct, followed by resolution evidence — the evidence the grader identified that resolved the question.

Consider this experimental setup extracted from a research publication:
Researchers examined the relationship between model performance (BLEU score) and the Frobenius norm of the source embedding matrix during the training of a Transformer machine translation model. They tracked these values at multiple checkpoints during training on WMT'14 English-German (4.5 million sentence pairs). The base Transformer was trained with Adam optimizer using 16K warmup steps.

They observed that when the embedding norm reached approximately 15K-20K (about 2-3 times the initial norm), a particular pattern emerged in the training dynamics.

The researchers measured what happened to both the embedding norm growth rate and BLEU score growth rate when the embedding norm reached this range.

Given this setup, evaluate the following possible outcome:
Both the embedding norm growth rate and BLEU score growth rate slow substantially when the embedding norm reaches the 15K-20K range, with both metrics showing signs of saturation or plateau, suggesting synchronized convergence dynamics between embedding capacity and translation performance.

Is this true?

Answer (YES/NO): YES